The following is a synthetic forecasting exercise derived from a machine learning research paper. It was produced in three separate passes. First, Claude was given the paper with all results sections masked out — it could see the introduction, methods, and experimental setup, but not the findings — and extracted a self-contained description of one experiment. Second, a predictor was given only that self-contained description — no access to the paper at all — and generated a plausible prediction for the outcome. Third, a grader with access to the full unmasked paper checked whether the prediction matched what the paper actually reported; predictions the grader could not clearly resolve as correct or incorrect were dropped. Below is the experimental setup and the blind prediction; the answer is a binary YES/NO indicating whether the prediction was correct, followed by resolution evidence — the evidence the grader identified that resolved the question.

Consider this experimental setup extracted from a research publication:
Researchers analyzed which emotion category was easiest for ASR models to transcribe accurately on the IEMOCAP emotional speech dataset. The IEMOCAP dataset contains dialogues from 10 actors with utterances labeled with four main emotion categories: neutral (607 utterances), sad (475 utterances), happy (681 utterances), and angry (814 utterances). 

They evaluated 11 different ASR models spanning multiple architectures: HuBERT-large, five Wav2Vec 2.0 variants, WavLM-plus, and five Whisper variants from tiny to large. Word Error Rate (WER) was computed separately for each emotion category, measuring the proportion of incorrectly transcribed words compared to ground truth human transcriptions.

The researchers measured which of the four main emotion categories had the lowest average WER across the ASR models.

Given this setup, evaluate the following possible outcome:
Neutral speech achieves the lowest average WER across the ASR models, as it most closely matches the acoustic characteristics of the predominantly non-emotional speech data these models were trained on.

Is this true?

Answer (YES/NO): NO